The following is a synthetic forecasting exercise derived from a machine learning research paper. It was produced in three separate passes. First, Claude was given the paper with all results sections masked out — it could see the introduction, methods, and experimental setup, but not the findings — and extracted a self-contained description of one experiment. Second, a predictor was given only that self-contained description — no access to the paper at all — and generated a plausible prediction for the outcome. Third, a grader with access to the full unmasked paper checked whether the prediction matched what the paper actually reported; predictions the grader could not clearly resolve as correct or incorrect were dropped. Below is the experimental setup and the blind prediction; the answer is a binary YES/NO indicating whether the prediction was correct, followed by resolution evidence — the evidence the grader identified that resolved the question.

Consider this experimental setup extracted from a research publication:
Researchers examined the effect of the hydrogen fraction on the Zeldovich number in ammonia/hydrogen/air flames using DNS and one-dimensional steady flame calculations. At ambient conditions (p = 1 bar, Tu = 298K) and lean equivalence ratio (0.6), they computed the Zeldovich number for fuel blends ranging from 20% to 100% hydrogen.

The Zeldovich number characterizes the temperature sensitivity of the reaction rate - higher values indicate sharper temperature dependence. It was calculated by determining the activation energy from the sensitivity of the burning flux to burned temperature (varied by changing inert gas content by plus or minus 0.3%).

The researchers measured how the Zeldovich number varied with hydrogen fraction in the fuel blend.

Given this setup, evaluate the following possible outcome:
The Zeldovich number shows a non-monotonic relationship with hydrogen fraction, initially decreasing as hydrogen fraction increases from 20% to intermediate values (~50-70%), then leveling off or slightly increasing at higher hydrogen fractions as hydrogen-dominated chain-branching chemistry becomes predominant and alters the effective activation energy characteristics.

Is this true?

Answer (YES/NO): NO